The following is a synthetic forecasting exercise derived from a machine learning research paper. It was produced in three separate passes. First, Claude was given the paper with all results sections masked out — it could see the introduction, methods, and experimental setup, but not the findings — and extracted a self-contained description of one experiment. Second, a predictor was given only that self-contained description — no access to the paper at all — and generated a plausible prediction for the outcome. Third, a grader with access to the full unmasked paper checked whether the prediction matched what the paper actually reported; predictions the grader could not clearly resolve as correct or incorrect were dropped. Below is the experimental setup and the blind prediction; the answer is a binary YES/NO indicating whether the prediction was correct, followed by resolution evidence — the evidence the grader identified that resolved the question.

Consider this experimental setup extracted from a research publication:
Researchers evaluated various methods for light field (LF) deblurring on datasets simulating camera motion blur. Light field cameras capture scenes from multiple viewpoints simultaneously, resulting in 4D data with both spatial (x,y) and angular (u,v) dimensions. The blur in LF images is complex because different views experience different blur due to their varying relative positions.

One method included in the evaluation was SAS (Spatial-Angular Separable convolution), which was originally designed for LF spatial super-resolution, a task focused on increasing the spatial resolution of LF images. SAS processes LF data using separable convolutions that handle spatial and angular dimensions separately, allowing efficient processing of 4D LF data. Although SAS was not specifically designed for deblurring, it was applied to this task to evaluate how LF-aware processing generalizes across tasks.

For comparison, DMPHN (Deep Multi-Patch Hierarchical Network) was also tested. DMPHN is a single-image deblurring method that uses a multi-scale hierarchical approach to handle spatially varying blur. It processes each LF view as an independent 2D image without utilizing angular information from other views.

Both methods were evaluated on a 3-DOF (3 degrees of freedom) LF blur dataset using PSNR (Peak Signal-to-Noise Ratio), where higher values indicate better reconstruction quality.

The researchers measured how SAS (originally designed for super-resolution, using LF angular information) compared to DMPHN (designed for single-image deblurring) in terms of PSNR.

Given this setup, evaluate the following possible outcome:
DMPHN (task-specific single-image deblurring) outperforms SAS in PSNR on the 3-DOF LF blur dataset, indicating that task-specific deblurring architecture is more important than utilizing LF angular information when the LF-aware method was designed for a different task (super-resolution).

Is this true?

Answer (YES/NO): NO